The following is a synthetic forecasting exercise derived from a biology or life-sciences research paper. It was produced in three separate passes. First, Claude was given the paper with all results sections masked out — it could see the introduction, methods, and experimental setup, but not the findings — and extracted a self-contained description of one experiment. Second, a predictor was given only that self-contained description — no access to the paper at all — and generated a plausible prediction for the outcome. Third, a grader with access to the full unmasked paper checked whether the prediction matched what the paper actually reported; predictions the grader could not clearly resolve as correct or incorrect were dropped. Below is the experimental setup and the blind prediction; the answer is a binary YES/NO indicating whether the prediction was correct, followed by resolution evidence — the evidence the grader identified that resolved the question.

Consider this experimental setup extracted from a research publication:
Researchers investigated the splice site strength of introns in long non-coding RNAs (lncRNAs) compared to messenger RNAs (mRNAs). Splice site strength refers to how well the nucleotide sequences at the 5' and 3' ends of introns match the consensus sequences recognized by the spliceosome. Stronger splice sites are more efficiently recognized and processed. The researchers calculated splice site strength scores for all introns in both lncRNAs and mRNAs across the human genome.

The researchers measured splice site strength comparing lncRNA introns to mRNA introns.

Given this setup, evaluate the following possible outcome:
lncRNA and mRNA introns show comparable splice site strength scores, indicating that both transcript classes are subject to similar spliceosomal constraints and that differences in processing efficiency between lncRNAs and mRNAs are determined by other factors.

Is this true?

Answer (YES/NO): NO